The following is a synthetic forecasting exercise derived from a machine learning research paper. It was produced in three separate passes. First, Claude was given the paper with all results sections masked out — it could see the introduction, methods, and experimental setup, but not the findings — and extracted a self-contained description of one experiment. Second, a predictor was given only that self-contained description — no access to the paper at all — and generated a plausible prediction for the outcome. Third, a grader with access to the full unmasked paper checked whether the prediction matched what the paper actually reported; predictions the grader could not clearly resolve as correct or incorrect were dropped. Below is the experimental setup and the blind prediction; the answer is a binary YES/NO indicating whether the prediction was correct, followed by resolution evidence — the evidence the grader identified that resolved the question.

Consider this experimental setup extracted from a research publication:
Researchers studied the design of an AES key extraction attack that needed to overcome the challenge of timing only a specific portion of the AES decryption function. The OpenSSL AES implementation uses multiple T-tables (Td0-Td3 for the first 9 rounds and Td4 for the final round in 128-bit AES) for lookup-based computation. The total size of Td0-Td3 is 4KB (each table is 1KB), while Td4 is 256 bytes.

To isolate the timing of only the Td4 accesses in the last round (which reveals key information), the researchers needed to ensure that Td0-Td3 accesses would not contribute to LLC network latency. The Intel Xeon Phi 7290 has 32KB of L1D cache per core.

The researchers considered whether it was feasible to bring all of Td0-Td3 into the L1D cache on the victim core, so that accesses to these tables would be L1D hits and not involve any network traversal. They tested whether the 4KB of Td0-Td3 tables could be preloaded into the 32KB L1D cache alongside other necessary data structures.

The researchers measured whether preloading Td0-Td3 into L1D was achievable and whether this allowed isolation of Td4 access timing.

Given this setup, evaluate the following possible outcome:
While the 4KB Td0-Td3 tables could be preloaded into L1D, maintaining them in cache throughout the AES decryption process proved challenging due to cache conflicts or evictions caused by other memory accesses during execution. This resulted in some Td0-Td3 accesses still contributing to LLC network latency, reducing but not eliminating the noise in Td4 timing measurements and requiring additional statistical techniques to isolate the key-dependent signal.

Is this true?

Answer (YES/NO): NO